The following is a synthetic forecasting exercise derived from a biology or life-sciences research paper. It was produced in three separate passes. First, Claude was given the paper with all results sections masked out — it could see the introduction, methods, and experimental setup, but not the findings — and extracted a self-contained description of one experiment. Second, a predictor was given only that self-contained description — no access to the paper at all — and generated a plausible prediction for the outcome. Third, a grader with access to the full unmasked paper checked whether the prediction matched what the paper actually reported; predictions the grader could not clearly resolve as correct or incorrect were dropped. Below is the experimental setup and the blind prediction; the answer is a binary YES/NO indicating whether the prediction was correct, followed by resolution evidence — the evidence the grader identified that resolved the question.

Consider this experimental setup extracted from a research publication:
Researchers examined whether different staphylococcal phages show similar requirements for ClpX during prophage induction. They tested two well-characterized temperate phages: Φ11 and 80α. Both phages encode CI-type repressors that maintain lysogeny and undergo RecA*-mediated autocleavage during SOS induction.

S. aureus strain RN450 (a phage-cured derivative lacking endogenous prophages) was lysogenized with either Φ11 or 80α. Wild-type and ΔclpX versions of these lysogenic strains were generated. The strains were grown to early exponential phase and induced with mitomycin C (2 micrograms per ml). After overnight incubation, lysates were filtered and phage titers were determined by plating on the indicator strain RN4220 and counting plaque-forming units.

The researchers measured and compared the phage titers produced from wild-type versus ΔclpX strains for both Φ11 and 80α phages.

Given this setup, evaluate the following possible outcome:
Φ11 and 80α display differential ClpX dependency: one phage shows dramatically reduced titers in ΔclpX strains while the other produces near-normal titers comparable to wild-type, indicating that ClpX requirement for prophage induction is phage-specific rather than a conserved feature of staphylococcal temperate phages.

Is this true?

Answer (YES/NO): NO